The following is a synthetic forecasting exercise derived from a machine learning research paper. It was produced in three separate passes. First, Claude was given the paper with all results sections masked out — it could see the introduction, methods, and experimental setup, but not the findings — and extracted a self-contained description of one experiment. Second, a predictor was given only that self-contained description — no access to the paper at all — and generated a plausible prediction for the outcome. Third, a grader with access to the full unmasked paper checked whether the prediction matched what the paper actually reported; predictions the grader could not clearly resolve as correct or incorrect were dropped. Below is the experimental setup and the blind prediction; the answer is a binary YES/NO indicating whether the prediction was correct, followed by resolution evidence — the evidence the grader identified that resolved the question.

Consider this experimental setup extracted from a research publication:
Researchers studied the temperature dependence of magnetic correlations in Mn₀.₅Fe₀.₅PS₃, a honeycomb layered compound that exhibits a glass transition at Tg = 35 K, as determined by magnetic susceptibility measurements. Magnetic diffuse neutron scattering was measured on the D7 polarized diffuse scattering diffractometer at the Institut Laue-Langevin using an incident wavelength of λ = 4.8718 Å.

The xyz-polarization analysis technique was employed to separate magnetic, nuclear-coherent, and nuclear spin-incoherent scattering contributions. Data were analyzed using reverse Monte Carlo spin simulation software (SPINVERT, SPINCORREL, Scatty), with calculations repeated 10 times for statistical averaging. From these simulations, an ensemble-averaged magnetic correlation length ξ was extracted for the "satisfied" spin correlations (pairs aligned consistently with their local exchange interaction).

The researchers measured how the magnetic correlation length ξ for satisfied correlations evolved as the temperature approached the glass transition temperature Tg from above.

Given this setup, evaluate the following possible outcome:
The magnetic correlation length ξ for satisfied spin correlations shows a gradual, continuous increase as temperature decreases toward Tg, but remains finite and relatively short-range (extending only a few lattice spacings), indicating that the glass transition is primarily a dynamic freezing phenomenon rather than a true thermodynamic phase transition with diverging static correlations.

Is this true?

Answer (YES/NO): NO